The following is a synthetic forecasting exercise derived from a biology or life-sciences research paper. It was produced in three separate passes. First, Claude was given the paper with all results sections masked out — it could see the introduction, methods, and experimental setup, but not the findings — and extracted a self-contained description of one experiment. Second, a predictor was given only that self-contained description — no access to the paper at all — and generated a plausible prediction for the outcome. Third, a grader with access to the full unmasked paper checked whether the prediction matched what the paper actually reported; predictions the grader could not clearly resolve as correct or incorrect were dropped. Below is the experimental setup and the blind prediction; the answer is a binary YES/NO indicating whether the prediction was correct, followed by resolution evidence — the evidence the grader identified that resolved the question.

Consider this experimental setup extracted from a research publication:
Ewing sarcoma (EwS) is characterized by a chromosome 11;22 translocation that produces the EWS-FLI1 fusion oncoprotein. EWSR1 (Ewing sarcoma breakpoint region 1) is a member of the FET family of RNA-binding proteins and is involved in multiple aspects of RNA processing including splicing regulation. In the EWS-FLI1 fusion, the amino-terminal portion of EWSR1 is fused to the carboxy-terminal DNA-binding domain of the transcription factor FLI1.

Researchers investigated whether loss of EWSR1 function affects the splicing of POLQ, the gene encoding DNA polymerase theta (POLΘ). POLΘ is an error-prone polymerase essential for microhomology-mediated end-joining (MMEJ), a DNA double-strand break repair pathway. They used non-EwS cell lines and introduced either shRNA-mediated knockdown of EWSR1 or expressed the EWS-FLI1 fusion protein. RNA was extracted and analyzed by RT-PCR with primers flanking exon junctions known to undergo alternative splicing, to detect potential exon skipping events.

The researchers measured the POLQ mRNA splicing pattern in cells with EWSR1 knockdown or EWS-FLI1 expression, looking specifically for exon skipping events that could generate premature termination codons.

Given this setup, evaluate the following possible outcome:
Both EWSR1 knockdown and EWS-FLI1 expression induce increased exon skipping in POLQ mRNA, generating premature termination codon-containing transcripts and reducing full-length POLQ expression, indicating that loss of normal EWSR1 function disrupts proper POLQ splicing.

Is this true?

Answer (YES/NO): YES